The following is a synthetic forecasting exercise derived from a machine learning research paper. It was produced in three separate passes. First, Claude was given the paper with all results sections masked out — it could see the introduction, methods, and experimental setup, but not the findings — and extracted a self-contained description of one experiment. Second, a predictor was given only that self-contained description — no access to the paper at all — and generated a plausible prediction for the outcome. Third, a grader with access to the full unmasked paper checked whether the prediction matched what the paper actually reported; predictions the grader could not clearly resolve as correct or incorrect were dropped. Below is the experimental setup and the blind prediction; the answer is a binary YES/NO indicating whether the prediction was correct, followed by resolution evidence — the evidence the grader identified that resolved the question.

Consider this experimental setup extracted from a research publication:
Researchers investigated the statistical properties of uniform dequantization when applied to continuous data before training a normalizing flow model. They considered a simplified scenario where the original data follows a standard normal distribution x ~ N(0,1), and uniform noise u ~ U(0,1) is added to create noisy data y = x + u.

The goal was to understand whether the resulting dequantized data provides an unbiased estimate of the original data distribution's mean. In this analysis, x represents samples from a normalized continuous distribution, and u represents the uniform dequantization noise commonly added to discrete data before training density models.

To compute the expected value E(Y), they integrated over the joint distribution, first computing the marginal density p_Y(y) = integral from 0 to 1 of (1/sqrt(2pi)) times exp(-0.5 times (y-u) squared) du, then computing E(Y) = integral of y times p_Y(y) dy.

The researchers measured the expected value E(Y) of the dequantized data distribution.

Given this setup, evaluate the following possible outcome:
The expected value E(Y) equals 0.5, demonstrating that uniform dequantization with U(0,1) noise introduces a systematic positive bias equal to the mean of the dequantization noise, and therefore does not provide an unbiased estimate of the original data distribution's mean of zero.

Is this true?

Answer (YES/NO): NO